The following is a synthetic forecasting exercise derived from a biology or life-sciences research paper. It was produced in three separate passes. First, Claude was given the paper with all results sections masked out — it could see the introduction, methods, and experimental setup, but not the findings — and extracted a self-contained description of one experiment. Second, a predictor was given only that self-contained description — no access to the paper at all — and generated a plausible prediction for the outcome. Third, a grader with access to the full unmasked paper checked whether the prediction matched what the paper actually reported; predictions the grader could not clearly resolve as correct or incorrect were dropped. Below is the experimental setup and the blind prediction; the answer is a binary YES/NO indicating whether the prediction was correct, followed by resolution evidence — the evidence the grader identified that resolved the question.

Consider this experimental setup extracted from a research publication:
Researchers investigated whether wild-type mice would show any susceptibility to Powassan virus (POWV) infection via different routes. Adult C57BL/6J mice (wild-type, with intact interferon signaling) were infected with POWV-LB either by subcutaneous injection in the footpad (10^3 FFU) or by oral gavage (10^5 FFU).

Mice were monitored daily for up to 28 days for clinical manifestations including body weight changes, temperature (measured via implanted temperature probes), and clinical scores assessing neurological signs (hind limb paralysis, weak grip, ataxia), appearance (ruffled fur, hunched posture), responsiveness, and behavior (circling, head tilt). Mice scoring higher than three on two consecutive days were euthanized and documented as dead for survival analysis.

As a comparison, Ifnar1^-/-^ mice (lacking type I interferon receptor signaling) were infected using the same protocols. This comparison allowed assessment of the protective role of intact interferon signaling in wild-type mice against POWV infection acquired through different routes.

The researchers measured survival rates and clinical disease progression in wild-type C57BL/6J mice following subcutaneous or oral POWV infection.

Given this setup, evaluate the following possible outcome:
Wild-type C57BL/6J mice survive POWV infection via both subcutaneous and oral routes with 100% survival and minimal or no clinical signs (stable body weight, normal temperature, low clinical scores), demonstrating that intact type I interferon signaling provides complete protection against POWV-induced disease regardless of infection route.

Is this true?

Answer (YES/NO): NO